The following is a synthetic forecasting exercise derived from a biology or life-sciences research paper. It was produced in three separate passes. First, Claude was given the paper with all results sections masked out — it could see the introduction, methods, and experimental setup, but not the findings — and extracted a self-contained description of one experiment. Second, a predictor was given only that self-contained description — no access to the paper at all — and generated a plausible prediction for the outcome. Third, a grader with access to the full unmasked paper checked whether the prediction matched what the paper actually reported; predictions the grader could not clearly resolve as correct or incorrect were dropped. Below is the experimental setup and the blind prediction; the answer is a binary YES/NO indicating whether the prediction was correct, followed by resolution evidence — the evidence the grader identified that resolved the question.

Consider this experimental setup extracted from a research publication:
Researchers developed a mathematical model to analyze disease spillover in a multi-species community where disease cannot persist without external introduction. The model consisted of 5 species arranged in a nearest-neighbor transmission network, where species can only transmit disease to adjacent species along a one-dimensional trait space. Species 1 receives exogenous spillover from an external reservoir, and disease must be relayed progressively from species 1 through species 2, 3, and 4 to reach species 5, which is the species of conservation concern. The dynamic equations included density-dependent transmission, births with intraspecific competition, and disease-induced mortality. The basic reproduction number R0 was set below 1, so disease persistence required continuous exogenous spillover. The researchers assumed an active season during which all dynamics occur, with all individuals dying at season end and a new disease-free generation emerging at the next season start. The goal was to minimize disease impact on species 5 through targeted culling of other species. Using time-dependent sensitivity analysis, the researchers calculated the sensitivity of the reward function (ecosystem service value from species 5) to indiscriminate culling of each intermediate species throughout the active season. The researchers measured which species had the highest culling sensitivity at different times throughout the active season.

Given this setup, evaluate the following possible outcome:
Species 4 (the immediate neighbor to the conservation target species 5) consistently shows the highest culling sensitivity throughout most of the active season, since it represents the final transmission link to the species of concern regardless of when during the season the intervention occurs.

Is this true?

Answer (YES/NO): NO